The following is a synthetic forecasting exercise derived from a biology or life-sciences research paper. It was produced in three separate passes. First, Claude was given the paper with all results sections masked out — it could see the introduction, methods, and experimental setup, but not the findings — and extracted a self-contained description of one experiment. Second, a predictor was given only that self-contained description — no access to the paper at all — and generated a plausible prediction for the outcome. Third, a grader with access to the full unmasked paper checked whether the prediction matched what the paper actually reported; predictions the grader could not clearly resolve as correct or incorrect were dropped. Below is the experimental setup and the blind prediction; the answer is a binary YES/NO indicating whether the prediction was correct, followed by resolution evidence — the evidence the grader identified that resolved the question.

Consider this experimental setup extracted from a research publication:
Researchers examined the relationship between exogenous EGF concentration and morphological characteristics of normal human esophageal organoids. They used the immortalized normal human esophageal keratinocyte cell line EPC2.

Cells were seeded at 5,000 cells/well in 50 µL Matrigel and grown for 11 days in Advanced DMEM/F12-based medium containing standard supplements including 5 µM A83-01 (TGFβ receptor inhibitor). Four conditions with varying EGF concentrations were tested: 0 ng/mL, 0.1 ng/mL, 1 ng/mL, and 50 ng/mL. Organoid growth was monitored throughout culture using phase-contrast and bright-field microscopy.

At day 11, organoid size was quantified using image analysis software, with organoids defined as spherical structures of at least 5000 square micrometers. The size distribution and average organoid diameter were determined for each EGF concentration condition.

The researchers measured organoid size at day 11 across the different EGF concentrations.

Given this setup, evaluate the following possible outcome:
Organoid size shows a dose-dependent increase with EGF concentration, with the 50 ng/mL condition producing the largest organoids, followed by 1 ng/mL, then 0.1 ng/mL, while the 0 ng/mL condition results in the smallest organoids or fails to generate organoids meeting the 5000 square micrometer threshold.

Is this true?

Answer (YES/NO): NO